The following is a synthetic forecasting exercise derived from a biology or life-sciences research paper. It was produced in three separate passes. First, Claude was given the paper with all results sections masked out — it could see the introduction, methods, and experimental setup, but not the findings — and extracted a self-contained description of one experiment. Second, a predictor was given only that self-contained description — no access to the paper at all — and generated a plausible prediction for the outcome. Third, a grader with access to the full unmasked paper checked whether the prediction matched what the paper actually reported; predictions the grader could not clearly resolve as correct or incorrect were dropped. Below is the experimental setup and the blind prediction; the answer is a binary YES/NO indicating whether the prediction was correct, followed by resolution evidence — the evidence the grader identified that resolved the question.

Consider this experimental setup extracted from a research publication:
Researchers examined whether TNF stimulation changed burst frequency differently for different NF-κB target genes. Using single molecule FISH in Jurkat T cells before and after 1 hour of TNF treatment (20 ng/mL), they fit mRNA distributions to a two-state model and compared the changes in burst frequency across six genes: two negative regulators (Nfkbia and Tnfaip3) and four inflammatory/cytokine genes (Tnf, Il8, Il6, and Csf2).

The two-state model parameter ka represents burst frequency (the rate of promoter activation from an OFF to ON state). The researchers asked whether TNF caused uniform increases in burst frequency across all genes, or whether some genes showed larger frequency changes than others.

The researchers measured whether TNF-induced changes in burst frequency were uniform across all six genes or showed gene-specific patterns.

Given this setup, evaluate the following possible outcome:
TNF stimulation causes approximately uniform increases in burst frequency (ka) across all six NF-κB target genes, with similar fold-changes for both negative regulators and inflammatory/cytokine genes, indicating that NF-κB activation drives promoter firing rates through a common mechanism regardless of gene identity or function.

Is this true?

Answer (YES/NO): NO